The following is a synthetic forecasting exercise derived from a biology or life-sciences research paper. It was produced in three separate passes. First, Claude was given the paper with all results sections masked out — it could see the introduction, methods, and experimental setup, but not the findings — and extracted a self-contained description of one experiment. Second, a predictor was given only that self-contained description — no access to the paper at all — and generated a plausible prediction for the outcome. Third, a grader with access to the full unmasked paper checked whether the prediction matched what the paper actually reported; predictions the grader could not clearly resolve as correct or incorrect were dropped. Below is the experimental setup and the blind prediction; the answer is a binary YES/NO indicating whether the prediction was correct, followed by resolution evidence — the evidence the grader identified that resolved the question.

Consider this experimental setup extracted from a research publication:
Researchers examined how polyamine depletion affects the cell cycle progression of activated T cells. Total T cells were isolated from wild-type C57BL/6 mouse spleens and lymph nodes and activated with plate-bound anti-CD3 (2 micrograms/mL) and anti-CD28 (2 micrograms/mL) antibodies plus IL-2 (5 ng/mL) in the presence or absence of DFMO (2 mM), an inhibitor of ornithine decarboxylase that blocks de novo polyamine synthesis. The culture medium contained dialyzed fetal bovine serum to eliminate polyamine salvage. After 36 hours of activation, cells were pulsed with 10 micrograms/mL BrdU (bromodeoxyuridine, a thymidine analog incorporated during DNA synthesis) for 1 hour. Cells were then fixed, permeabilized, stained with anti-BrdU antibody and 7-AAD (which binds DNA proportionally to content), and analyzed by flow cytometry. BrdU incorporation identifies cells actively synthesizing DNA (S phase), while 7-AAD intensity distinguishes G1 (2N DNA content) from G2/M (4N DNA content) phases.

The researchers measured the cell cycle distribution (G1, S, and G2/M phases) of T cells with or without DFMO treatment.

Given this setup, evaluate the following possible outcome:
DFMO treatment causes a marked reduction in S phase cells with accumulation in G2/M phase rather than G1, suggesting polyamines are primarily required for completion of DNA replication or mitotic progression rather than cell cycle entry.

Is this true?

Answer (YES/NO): NO